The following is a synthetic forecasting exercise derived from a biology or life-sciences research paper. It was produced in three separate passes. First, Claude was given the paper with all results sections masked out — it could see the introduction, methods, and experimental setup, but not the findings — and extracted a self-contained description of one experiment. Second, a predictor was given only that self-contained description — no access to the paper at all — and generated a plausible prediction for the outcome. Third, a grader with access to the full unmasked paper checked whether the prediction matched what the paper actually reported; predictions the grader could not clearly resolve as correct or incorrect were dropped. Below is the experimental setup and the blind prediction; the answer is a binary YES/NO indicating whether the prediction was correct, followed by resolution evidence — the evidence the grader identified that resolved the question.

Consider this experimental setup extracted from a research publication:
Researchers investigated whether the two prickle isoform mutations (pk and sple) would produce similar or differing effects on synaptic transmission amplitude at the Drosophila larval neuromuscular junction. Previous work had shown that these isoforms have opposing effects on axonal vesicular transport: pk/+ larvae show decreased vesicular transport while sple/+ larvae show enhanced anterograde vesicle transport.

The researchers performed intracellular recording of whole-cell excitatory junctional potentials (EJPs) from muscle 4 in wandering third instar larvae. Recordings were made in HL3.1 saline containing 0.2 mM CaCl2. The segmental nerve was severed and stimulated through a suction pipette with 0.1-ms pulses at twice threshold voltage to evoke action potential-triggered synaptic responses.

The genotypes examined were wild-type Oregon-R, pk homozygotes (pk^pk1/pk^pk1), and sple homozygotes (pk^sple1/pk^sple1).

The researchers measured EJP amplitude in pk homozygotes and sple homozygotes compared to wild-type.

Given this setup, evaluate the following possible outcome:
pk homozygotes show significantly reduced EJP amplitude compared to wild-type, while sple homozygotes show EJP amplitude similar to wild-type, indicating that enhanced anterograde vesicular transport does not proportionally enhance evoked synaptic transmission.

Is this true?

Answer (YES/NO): NO